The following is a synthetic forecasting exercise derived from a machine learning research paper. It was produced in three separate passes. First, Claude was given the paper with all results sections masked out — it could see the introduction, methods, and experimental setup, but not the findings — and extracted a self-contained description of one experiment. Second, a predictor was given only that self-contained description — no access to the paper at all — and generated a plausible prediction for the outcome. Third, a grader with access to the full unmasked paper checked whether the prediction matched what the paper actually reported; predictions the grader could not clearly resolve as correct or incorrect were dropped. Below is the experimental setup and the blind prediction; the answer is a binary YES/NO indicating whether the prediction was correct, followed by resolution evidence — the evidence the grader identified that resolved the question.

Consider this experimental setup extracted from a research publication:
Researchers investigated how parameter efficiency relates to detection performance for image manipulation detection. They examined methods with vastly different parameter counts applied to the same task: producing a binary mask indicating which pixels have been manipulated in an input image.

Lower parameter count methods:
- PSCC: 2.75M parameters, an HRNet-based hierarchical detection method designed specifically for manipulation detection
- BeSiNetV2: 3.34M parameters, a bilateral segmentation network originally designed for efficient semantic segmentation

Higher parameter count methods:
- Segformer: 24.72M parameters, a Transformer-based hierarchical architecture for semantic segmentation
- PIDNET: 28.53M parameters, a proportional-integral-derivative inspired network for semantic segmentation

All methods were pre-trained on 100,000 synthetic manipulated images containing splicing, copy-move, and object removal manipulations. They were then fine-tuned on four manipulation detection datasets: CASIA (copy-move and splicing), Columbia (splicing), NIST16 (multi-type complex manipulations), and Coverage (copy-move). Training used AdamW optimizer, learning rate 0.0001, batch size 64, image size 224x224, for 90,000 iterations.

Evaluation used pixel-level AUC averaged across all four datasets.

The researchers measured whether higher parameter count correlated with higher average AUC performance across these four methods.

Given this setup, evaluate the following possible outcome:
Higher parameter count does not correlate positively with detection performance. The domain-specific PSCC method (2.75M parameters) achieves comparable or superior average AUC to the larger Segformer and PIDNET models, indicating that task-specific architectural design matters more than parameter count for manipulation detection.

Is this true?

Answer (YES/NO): NO